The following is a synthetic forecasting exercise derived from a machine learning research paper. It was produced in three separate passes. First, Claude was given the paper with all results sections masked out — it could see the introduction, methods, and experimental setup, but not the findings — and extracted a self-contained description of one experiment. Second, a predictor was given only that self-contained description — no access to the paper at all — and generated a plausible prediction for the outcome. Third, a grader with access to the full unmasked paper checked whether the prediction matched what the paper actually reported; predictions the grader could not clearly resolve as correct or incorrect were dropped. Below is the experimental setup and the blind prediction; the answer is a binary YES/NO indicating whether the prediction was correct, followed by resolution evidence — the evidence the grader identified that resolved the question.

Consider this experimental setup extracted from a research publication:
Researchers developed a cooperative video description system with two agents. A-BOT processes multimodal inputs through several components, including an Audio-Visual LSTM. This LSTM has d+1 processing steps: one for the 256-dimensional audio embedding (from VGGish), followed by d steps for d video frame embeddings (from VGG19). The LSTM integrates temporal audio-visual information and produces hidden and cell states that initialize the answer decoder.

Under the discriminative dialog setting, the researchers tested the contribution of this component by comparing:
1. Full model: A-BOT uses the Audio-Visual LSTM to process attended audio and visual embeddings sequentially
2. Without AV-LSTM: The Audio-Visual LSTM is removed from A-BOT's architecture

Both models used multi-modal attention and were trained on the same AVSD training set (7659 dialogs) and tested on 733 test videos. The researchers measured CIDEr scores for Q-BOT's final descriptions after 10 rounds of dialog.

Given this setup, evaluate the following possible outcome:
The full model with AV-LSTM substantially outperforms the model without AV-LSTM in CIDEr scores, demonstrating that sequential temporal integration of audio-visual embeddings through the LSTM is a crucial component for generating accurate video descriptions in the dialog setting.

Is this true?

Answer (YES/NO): YES